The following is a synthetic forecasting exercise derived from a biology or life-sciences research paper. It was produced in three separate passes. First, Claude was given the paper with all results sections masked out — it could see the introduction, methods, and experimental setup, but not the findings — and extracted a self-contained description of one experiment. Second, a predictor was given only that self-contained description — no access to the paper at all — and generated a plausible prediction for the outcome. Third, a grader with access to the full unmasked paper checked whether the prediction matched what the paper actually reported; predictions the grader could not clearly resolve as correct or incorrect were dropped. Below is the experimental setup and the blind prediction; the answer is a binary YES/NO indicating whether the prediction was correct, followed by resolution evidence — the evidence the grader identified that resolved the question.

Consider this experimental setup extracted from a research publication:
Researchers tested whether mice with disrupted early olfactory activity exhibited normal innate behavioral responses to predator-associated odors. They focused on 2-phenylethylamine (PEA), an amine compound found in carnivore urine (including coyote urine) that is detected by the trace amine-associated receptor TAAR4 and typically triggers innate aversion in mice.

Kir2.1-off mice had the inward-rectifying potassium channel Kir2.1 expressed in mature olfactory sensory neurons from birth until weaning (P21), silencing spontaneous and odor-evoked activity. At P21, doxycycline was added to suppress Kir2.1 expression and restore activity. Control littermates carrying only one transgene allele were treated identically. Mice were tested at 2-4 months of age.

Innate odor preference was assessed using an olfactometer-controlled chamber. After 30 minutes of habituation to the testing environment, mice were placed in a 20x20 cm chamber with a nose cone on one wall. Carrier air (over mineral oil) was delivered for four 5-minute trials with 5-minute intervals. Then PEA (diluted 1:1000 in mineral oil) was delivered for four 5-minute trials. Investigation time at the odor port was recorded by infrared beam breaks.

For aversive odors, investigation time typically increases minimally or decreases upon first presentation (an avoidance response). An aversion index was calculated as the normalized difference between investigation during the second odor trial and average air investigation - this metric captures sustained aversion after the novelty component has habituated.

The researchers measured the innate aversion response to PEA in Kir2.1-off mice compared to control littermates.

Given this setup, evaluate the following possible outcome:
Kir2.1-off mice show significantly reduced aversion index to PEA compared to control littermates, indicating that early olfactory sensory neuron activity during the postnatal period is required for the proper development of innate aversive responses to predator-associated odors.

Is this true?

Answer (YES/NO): YES